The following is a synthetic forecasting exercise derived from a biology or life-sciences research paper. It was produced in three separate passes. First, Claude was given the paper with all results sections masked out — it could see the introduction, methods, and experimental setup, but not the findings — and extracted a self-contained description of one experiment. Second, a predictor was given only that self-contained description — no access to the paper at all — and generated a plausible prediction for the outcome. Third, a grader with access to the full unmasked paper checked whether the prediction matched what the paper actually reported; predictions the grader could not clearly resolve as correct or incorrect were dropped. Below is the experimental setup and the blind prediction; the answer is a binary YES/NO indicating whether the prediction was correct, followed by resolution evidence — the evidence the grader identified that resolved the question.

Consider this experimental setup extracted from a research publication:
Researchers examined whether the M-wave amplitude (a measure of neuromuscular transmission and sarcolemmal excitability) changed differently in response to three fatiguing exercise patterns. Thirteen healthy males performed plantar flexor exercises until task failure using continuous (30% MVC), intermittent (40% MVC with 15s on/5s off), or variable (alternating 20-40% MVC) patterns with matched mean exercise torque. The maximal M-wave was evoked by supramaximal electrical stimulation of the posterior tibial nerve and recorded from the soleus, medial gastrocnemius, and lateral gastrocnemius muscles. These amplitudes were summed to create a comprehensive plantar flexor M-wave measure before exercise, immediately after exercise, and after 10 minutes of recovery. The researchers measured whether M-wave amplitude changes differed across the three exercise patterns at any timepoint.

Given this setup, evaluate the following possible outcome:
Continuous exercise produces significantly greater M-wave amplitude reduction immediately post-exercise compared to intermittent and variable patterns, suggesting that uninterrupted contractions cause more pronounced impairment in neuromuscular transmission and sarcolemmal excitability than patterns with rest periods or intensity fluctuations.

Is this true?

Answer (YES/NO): NO